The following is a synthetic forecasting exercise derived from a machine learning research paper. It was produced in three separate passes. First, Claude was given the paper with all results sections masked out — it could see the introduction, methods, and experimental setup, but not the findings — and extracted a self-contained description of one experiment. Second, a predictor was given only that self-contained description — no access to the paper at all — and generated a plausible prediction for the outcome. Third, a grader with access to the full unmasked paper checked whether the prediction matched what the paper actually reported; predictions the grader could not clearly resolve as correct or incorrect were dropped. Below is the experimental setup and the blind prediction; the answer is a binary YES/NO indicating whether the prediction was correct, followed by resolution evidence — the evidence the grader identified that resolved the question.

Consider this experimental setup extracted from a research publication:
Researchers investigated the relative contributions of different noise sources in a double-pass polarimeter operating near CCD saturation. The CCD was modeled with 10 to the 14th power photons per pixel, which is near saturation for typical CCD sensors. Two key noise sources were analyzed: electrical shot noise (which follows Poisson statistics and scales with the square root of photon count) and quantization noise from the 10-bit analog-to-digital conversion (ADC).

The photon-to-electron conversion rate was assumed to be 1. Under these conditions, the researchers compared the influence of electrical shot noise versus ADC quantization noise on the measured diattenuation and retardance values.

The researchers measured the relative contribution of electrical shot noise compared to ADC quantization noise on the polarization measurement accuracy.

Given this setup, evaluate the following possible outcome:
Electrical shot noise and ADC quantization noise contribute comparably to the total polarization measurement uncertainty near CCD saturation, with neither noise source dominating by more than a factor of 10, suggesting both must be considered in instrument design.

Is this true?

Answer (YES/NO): NO